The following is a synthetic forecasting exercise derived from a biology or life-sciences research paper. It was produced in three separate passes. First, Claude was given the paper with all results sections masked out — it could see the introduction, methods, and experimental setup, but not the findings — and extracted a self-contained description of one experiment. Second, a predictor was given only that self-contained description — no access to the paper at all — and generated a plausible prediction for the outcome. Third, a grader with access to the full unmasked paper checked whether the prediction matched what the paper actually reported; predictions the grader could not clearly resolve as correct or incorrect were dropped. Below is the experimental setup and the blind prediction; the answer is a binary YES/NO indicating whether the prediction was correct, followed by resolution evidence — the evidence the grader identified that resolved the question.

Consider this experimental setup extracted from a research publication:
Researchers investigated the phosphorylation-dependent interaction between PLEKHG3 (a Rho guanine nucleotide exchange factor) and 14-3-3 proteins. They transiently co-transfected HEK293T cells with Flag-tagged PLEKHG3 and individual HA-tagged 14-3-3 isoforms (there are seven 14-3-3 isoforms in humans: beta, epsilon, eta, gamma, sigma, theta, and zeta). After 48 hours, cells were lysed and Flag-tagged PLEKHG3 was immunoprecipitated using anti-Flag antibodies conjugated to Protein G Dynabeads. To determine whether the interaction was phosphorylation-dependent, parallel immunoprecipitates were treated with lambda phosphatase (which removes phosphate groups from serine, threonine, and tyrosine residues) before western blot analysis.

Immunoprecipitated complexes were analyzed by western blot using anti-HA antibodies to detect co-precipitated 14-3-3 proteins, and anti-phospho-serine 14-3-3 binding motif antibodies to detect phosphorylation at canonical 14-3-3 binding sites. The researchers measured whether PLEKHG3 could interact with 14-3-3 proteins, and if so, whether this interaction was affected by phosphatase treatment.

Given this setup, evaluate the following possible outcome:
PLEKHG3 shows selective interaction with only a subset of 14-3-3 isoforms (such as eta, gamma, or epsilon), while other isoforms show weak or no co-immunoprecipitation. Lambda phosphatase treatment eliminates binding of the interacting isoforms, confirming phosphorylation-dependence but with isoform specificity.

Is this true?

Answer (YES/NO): NO